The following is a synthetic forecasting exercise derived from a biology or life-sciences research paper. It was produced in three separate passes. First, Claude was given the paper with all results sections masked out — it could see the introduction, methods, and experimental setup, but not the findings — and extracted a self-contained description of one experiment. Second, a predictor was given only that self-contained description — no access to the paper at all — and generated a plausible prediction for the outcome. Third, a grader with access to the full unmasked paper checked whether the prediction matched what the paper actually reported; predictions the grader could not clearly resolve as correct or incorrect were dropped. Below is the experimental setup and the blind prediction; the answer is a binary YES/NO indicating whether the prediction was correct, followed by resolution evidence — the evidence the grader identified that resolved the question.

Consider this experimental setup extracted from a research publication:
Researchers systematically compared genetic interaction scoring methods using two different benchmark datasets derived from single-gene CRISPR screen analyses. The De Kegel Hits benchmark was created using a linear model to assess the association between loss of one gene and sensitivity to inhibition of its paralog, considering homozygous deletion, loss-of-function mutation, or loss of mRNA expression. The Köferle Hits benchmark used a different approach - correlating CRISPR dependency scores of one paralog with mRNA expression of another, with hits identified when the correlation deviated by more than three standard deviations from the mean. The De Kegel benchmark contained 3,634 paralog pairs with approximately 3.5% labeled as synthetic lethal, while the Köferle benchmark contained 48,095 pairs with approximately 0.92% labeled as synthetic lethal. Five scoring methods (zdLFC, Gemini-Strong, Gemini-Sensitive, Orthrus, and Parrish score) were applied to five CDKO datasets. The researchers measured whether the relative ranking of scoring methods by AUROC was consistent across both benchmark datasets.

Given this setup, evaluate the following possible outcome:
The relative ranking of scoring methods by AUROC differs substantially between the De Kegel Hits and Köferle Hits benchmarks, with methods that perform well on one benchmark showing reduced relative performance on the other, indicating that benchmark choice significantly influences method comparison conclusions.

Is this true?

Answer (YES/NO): NO